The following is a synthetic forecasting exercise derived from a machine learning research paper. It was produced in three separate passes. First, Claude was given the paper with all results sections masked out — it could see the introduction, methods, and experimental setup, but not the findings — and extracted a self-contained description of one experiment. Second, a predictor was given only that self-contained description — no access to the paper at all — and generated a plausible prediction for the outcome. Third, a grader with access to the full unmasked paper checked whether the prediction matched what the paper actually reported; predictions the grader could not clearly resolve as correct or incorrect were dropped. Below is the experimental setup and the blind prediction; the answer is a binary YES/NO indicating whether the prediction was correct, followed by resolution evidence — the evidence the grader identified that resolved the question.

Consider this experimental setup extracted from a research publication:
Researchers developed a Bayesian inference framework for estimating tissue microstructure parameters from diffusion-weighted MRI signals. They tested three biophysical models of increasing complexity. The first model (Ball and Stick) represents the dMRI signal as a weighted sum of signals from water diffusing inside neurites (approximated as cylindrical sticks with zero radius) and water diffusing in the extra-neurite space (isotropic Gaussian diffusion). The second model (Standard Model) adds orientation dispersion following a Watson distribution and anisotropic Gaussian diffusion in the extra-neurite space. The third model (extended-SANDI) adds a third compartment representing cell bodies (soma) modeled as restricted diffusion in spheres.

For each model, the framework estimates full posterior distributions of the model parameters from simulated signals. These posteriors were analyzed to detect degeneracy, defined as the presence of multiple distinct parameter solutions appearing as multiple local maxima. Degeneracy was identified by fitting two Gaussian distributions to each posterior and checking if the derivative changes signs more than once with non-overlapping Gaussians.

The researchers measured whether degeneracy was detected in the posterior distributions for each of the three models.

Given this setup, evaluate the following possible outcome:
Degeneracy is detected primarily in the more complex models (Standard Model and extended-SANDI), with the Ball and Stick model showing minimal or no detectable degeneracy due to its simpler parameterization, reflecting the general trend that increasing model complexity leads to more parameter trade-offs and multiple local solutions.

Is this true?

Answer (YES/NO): YES